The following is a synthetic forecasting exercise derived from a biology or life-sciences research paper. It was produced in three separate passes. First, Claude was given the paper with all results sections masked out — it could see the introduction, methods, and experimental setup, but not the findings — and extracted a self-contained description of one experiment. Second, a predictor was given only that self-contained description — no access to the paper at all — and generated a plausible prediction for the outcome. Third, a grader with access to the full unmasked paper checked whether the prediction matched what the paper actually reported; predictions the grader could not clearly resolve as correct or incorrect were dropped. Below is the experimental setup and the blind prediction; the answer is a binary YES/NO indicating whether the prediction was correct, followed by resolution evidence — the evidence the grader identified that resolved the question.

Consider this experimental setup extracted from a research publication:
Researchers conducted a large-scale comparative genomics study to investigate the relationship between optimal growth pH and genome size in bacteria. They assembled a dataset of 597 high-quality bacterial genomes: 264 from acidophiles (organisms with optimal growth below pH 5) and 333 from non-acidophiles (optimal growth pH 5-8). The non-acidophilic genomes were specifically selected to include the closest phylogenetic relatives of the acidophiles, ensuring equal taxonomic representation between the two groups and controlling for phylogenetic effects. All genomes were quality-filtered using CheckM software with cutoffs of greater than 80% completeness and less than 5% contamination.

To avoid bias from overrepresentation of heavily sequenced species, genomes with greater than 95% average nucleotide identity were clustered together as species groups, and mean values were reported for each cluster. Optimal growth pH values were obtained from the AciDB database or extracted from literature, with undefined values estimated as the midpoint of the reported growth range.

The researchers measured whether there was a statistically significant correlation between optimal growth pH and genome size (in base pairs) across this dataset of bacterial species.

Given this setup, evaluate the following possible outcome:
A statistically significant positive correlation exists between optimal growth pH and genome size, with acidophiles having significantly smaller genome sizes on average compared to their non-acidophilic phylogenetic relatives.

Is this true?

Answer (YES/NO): YES